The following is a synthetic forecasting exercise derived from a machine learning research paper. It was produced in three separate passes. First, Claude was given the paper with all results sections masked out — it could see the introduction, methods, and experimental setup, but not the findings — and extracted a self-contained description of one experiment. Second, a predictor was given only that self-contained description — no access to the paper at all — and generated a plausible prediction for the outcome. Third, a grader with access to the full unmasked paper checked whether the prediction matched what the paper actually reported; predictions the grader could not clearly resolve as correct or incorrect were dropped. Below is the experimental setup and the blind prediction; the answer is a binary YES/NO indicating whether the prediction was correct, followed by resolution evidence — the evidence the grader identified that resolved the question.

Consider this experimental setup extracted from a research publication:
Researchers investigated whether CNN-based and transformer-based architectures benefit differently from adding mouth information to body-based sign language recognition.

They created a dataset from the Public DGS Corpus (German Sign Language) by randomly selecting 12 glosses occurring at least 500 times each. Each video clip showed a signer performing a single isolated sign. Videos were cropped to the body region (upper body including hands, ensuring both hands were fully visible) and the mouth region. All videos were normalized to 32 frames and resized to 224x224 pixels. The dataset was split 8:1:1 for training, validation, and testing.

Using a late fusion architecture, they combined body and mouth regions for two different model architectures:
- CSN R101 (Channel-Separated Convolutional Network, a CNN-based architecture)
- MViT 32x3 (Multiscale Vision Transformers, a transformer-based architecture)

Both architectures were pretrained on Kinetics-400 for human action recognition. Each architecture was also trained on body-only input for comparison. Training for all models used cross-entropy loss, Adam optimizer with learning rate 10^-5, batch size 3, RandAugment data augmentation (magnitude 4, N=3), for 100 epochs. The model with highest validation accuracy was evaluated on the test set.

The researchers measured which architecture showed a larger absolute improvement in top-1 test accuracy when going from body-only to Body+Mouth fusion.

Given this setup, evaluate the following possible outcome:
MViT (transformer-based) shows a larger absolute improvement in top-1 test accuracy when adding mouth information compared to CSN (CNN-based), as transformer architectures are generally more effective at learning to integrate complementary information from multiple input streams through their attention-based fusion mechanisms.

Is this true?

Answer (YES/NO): NO